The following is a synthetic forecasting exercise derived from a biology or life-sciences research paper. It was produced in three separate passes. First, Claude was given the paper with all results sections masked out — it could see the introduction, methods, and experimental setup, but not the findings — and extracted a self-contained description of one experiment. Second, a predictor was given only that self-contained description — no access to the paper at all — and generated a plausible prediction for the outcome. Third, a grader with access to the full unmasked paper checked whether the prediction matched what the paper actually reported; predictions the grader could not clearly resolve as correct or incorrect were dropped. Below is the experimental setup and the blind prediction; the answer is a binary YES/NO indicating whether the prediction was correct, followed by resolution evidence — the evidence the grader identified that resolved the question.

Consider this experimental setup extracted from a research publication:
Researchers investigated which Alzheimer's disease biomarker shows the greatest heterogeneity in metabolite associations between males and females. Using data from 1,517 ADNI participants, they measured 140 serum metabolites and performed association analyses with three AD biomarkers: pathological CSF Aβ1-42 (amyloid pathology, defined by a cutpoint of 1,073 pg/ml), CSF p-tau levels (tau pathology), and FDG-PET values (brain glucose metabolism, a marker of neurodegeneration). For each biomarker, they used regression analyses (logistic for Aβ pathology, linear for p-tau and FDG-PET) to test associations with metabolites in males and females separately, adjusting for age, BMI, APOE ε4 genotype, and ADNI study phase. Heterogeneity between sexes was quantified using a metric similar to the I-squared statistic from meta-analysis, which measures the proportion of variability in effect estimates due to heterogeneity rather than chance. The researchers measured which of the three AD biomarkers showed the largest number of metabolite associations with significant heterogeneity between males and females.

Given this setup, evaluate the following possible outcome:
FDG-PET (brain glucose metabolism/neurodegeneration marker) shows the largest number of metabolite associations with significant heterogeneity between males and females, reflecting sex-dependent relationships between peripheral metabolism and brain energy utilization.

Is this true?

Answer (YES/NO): NO